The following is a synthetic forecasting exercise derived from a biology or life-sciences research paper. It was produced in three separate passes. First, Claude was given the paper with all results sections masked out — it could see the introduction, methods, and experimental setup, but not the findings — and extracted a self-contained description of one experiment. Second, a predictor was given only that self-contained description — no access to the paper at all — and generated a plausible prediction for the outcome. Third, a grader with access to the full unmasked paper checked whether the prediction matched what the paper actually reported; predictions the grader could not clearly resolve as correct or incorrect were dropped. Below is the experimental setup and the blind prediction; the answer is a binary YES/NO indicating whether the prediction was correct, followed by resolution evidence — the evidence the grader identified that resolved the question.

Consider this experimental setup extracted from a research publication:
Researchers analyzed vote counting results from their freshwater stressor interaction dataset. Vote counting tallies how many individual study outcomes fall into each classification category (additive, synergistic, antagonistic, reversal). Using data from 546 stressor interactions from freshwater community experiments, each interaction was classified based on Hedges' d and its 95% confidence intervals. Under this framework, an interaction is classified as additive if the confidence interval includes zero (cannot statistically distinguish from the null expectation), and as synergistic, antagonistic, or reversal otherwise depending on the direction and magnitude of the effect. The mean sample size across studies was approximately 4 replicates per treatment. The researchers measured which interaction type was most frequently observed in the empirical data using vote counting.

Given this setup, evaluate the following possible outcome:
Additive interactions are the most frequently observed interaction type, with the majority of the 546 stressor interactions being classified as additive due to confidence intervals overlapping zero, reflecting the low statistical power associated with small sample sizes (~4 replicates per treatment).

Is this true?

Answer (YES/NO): YES